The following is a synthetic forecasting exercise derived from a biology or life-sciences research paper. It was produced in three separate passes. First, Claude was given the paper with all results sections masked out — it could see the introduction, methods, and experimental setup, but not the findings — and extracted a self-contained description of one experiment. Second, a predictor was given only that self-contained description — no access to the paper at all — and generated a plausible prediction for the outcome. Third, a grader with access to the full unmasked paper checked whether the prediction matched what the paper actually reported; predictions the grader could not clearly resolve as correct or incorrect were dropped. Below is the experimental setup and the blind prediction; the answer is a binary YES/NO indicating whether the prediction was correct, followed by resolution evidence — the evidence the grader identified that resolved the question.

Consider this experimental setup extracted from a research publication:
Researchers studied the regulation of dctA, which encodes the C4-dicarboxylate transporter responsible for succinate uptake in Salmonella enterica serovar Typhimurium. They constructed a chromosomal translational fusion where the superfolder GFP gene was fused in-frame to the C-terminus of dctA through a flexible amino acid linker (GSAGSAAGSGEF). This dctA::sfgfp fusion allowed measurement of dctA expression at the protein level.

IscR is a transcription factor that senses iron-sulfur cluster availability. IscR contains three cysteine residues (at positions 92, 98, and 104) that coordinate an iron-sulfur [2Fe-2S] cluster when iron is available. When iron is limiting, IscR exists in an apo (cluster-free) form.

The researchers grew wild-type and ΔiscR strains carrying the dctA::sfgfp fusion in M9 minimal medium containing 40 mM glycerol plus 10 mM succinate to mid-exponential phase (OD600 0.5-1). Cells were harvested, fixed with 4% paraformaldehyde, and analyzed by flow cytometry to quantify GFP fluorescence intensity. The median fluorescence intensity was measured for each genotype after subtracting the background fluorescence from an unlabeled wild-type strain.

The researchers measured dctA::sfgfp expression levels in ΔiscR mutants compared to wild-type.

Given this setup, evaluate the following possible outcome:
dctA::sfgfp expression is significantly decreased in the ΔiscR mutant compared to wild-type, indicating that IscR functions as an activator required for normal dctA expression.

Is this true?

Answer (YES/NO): NO